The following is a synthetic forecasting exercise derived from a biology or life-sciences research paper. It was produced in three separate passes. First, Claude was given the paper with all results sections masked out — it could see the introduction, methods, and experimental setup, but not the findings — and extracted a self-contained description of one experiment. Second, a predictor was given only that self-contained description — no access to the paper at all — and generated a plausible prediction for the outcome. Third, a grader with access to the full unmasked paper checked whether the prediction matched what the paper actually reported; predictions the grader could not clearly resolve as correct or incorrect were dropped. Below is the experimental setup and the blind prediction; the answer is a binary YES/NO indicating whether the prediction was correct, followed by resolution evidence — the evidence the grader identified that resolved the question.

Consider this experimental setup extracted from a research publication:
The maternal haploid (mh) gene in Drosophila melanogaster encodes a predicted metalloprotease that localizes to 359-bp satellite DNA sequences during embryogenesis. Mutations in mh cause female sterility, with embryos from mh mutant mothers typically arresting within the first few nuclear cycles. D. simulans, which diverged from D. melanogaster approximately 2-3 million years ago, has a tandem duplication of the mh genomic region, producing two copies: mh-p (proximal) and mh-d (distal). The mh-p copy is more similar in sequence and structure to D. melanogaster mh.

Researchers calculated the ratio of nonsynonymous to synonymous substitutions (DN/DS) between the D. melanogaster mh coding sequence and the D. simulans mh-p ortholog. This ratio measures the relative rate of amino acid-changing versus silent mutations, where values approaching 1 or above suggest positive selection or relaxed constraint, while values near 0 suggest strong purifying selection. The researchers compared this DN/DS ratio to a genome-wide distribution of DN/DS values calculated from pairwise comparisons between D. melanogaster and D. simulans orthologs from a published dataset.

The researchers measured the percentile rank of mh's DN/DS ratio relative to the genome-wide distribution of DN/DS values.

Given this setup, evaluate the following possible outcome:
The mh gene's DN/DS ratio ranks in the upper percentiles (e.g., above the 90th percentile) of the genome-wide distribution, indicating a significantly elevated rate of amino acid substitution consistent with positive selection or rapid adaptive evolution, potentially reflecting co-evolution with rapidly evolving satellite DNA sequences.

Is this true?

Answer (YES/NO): YES